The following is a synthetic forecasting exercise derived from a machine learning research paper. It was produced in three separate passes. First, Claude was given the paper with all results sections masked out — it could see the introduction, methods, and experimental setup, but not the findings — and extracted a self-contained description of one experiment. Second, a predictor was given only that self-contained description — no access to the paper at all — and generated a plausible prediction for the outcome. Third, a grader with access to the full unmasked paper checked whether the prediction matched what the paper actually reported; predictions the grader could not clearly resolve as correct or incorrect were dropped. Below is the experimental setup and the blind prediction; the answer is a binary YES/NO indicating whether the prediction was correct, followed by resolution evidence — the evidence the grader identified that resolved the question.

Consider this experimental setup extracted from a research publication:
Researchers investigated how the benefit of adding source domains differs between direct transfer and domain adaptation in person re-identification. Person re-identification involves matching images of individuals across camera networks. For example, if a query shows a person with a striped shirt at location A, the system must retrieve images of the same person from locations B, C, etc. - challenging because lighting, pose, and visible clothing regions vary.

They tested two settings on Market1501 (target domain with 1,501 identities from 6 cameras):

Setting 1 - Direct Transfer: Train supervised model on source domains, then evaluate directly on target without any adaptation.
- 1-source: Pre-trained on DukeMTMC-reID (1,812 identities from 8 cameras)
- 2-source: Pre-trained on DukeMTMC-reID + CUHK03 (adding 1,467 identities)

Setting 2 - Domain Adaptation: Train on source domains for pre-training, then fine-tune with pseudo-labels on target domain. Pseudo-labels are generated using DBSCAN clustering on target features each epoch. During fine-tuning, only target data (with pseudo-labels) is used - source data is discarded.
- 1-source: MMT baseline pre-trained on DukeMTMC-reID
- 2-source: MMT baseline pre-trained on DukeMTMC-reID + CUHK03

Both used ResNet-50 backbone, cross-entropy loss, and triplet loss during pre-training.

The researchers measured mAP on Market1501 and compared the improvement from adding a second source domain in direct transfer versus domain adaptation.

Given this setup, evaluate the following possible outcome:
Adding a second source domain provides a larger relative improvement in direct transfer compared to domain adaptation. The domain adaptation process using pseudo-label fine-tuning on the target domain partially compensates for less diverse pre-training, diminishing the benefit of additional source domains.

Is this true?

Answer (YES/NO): YES